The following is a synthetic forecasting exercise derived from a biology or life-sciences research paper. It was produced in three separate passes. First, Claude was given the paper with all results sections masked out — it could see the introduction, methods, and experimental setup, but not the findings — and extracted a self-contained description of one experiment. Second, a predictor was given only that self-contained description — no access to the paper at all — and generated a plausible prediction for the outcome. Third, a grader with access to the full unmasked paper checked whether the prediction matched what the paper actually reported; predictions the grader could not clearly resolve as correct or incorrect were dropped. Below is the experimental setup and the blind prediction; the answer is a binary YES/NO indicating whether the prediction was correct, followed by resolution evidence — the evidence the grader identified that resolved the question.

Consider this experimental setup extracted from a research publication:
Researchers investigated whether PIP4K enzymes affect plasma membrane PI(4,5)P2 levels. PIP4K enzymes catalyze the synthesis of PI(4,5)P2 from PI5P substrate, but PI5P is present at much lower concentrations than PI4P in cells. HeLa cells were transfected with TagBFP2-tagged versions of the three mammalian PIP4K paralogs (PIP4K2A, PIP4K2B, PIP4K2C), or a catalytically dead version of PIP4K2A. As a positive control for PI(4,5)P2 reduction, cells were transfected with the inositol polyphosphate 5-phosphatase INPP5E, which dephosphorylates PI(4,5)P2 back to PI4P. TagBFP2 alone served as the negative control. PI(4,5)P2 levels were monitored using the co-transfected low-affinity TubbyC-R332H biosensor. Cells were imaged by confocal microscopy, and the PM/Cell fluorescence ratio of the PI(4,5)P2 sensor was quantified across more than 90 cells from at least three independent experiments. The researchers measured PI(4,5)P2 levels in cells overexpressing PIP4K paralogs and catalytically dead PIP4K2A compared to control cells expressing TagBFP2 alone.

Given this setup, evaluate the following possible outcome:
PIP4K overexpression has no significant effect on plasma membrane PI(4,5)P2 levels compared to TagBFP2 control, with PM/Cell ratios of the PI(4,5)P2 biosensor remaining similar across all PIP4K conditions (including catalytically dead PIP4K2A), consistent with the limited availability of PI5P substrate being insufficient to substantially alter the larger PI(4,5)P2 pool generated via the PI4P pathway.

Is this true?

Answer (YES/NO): NO